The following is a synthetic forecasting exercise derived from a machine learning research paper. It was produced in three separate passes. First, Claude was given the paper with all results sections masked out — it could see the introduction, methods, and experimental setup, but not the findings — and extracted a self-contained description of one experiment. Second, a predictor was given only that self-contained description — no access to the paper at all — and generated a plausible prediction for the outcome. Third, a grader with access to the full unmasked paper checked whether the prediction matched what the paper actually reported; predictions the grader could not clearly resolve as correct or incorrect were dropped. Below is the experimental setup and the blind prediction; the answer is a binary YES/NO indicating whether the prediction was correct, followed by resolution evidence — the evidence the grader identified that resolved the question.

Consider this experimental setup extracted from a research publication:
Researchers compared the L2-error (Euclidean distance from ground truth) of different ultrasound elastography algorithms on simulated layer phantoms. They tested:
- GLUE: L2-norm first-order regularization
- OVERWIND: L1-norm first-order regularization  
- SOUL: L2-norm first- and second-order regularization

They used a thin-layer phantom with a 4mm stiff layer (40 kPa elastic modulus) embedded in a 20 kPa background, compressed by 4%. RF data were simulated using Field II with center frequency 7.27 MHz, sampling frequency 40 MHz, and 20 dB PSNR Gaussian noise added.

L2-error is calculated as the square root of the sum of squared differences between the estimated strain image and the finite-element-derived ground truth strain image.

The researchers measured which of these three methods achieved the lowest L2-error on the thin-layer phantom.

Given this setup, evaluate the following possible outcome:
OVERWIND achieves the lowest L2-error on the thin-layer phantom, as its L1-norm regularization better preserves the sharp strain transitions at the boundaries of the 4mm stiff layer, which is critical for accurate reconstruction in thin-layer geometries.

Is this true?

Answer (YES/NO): YES